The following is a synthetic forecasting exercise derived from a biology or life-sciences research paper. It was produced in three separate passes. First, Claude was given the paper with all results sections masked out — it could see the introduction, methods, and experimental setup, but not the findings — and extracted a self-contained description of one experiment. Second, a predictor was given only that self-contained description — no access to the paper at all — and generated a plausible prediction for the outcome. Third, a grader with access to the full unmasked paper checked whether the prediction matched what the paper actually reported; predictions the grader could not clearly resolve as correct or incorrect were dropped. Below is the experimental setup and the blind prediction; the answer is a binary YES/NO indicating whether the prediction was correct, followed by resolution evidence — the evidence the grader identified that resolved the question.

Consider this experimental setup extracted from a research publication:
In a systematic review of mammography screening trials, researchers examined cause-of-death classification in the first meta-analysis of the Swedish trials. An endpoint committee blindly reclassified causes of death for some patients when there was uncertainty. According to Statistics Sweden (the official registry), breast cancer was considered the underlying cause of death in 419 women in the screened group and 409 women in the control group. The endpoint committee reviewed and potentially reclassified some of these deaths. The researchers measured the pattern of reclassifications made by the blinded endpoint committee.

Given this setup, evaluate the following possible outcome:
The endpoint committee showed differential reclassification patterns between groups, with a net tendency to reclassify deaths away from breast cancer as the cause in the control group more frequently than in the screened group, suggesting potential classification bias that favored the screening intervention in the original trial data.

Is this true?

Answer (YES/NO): NO